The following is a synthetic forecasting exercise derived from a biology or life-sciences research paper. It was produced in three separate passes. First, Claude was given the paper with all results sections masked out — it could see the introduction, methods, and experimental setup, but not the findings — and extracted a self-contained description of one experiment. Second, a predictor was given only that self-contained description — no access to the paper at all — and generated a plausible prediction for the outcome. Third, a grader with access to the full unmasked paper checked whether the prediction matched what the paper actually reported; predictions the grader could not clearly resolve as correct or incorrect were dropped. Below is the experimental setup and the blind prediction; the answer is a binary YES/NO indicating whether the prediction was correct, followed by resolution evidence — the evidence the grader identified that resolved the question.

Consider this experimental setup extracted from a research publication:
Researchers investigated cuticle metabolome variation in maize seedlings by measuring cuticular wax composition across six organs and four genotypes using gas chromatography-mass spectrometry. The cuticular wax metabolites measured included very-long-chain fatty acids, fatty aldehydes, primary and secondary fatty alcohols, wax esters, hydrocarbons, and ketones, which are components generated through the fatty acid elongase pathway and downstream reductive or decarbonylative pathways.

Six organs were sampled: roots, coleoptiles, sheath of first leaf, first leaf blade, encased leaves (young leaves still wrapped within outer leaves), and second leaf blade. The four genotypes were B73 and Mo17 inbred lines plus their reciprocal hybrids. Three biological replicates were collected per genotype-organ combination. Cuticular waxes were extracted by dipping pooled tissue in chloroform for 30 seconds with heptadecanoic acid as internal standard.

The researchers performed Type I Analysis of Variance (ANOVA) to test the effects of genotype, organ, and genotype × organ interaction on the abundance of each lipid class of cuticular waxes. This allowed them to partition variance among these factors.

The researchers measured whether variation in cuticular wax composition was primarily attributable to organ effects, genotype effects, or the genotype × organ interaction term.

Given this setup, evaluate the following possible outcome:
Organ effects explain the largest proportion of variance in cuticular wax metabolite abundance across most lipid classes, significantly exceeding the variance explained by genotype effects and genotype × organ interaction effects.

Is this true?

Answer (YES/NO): YES